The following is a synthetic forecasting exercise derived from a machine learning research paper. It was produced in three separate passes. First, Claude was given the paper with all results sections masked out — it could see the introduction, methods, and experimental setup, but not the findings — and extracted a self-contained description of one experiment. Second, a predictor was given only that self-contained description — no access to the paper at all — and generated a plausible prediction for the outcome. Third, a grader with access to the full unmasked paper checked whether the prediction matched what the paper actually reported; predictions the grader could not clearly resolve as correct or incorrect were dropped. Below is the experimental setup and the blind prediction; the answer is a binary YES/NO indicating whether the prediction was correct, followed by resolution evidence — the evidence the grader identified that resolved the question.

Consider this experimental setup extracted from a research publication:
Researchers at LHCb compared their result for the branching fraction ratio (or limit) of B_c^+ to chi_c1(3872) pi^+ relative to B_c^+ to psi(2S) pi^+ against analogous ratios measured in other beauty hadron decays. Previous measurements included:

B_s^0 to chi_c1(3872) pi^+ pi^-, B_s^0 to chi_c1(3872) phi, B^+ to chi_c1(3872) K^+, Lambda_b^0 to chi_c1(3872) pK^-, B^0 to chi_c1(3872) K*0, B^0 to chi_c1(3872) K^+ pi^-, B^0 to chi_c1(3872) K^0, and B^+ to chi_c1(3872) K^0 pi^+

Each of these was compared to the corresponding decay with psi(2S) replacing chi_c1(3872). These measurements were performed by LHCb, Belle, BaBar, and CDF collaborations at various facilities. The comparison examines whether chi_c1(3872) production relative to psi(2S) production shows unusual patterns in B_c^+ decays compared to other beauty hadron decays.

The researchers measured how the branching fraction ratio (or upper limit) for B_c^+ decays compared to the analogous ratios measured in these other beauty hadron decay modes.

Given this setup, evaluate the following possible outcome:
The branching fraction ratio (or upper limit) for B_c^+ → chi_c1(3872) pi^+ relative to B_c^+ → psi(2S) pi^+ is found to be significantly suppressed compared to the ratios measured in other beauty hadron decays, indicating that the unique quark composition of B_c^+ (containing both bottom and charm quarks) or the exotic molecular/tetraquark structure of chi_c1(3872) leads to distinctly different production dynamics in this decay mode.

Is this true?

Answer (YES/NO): NO